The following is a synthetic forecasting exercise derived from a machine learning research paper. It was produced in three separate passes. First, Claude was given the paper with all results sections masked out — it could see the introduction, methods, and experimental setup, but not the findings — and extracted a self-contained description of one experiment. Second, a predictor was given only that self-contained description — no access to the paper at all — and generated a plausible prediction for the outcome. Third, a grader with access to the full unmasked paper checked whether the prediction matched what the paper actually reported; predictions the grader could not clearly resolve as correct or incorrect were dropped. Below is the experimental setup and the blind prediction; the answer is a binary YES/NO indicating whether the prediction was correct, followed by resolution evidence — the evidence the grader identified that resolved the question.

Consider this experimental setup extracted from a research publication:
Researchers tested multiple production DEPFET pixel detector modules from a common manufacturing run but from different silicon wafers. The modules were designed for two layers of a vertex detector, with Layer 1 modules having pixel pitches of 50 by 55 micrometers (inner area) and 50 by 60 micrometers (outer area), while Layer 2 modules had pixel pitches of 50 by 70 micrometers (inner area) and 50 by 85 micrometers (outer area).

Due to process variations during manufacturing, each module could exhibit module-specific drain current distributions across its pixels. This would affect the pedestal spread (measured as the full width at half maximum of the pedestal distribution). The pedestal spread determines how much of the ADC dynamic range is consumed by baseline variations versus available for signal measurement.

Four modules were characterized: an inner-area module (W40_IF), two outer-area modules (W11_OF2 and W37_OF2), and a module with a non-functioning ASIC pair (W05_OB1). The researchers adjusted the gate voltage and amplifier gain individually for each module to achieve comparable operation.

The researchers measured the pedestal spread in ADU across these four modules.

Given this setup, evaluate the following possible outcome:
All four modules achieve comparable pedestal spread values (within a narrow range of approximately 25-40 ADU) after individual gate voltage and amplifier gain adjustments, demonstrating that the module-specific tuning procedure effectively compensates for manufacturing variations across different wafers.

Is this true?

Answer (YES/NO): NO